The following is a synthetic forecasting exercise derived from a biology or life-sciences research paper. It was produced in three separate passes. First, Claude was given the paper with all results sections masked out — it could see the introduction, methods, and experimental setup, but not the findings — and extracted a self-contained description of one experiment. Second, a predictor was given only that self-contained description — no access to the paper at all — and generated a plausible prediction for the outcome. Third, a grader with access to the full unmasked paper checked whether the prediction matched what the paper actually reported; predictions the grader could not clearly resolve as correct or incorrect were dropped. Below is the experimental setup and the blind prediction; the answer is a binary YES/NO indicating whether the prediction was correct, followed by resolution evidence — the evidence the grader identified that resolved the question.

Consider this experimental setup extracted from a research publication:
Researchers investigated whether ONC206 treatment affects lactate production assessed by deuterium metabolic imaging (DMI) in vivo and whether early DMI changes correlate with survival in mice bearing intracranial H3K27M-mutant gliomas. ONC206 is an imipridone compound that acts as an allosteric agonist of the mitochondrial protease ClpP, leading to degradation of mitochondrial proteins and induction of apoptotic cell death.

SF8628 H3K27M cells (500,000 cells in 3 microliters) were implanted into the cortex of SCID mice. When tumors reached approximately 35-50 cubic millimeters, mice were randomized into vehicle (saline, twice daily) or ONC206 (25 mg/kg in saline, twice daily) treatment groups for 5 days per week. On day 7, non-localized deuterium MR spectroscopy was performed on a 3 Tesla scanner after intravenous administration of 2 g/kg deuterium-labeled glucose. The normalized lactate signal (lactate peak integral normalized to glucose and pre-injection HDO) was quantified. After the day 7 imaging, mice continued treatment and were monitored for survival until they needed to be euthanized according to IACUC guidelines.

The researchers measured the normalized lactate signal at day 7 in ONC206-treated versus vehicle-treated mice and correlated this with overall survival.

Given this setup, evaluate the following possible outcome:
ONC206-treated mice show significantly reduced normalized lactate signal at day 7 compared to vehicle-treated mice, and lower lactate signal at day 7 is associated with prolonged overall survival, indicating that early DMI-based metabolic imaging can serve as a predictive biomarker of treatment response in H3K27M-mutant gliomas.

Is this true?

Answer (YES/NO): YES